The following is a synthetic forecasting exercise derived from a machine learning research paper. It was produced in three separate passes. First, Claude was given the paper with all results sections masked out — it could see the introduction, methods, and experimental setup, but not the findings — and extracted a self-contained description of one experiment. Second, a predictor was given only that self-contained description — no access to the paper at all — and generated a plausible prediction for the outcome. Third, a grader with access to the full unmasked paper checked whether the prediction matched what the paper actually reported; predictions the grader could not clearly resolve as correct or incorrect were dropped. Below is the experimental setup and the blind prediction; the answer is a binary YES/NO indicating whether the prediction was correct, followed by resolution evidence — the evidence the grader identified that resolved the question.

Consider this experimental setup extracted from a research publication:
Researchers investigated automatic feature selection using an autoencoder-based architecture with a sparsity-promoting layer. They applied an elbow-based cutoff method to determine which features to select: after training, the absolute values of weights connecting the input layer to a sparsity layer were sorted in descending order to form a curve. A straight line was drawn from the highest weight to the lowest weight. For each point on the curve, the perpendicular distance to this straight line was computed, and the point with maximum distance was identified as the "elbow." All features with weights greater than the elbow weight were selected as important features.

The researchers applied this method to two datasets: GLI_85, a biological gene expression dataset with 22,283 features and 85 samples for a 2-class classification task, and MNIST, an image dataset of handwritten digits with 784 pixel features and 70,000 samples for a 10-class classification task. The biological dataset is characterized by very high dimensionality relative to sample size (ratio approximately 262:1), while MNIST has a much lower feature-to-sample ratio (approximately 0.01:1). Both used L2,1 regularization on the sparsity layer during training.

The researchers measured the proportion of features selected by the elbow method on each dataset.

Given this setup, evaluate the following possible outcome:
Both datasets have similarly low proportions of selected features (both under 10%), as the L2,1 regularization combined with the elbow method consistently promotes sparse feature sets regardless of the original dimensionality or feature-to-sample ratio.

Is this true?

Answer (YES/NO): NO